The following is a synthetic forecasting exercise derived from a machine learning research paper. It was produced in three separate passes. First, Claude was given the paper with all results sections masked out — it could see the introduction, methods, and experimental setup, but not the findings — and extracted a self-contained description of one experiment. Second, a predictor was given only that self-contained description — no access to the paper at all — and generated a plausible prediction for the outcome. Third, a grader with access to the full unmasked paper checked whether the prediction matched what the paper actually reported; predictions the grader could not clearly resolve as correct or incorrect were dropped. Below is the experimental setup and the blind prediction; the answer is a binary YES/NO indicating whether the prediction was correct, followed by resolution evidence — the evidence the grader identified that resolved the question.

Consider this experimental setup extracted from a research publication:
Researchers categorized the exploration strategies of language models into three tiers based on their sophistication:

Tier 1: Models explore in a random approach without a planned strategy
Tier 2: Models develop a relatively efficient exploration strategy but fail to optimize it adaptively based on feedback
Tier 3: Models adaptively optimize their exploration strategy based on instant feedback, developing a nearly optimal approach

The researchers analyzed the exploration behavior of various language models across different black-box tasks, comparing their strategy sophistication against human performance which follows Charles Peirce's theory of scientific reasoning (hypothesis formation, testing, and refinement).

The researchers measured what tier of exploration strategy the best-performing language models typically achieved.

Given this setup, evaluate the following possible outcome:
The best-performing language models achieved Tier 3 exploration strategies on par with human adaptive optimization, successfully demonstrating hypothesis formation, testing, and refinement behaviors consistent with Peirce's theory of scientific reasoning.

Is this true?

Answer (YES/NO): NO